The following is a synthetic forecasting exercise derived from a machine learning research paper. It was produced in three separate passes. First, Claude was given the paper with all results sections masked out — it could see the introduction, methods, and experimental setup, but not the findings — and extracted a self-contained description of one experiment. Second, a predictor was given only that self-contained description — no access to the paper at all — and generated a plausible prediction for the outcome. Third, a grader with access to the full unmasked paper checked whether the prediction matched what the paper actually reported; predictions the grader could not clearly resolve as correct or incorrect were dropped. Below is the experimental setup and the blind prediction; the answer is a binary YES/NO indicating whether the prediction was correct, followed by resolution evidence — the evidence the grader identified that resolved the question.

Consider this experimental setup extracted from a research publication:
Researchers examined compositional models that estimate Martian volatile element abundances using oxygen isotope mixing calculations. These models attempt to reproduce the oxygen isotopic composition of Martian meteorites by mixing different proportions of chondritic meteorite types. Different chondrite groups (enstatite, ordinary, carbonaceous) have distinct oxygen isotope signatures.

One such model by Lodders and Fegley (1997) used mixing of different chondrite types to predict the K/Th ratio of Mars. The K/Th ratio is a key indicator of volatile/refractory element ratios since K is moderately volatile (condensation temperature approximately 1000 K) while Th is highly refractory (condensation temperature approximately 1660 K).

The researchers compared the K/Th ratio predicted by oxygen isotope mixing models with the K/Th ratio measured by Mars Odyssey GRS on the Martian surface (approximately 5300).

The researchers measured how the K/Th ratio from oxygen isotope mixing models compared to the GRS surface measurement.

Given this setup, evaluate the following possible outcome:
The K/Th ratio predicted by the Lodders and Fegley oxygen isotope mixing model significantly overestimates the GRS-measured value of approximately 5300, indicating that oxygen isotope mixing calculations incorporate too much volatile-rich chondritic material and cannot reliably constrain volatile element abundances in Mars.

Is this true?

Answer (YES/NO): YES